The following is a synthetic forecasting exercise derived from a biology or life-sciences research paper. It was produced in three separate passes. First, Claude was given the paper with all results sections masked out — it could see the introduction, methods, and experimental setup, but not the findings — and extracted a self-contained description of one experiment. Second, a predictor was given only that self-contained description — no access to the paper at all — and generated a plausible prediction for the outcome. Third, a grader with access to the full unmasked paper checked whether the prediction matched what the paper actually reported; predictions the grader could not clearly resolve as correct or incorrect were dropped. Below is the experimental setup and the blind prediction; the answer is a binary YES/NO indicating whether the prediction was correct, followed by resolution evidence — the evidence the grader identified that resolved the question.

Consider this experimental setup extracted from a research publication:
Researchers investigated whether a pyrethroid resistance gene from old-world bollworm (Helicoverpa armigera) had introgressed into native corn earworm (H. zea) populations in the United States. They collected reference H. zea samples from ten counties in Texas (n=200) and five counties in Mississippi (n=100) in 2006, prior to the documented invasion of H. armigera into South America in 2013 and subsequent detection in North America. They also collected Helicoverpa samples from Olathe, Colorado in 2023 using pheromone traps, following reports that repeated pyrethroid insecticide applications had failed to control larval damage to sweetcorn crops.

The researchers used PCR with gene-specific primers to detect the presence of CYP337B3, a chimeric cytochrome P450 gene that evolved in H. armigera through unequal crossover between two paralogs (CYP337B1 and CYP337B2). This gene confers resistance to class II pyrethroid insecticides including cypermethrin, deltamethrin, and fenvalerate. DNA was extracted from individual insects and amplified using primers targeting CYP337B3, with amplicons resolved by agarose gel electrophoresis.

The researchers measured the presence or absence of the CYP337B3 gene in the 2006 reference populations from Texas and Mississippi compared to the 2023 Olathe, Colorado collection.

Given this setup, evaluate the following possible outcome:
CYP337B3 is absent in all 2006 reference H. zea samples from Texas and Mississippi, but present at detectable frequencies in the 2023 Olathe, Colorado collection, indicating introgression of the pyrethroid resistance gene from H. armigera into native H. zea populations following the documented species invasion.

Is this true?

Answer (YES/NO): YES